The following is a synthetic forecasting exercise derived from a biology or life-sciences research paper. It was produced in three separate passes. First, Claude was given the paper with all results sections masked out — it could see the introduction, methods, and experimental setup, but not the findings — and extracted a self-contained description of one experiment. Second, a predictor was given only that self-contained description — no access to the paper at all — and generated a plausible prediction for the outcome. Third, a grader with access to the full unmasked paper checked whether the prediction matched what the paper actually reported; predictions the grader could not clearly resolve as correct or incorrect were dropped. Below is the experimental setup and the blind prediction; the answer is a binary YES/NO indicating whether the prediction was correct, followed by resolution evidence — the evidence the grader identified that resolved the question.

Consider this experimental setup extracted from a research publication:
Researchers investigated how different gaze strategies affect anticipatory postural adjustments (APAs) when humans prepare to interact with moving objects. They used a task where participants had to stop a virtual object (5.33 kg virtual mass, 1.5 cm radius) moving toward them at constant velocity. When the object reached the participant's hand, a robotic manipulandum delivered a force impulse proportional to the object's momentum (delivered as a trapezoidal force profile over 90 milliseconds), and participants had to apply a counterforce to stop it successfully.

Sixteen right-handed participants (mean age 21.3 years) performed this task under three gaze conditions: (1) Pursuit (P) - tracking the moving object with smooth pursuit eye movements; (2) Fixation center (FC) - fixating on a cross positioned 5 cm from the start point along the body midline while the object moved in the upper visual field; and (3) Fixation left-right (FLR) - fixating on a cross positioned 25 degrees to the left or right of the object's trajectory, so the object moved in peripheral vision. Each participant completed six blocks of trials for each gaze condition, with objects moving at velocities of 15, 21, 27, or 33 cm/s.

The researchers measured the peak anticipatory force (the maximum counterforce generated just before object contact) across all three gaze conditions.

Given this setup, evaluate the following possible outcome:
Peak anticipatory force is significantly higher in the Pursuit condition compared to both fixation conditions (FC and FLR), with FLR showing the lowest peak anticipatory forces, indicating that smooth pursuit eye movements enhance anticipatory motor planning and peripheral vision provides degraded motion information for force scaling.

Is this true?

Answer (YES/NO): NO